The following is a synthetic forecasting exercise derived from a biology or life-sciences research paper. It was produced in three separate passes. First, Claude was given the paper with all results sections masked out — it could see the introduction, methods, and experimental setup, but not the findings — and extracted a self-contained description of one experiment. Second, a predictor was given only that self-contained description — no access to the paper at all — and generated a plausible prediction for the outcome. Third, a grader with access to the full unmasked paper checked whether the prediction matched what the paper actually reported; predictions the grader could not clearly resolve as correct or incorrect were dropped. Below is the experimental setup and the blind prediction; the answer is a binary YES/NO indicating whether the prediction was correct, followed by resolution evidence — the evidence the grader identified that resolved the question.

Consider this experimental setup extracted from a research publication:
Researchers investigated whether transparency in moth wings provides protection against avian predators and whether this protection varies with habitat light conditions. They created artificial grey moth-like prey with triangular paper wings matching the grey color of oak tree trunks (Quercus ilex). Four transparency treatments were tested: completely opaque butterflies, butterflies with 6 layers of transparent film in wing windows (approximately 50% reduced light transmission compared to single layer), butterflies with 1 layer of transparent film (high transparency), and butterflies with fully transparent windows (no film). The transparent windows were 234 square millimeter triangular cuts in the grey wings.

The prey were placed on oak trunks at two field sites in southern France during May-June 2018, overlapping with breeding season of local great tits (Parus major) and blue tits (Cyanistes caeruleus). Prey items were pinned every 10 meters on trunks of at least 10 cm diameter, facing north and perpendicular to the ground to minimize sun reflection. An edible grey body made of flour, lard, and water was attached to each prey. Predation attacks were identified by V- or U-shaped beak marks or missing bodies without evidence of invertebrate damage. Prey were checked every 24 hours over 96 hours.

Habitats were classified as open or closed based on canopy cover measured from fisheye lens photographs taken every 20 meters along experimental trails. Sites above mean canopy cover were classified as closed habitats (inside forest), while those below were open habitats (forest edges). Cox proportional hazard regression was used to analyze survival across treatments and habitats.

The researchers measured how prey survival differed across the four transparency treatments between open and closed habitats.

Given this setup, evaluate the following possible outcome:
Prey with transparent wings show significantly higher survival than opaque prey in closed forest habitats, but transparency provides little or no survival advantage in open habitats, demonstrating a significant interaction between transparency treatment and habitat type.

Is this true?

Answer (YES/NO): NO